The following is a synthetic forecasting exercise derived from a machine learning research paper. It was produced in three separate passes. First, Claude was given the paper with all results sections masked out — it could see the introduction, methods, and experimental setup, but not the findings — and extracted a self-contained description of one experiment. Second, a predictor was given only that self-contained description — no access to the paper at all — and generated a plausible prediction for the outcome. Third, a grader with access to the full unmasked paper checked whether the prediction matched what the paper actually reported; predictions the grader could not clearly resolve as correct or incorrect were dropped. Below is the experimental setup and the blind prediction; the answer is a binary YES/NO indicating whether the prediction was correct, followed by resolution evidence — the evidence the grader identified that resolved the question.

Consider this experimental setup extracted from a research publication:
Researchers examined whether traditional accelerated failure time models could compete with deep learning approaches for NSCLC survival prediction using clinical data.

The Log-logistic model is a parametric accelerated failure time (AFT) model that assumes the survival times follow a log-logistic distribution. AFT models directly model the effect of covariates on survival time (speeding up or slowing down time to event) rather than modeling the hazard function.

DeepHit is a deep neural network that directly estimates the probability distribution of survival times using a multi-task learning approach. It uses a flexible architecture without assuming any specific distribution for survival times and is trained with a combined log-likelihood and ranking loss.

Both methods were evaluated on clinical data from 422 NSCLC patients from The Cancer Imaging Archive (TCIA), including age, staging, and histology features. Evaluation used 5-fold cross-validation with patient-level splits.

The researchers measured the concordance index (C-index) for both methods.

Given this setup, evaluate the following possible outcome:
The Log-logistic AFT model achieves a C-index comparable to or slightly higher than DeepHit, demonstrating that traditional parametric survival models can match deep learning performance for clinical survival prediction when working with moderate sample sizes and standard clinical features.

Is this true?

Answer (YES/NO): NO